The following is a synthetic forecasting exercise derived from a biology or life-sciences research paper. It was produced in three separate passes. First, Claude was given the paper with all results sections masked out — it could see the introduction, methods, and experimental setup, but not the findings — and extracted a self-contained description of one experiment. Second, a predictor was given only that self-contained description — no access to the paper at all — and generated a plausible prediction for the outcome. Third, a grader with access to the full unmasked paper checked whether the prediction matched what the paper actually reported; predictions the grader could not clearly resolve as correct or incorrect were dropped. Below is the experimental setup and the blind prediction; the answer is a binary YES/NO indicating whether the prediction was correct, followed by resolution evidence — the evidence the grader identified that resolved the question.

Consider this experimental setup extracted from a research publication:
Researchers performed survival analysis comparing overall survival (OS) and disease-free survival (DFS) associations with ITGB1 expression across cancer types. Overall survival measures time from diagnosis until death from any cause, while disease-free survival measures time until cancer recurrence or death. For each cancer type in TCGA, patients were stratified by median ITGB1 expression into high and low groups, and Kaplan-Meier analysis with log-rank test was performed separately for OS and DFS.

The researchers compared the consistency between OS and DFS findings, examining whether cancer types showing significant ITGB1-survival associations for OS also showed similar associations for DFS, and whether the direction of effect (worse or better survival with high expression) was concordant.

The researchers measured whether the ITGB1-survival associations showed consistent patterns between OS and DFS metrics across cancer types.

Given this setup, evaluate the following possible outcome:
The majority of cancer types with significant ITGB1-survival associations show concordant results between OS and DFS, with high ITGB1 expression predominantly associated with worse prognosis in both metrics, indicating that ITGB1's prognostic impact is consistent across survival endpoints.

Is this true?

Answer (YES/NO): YES